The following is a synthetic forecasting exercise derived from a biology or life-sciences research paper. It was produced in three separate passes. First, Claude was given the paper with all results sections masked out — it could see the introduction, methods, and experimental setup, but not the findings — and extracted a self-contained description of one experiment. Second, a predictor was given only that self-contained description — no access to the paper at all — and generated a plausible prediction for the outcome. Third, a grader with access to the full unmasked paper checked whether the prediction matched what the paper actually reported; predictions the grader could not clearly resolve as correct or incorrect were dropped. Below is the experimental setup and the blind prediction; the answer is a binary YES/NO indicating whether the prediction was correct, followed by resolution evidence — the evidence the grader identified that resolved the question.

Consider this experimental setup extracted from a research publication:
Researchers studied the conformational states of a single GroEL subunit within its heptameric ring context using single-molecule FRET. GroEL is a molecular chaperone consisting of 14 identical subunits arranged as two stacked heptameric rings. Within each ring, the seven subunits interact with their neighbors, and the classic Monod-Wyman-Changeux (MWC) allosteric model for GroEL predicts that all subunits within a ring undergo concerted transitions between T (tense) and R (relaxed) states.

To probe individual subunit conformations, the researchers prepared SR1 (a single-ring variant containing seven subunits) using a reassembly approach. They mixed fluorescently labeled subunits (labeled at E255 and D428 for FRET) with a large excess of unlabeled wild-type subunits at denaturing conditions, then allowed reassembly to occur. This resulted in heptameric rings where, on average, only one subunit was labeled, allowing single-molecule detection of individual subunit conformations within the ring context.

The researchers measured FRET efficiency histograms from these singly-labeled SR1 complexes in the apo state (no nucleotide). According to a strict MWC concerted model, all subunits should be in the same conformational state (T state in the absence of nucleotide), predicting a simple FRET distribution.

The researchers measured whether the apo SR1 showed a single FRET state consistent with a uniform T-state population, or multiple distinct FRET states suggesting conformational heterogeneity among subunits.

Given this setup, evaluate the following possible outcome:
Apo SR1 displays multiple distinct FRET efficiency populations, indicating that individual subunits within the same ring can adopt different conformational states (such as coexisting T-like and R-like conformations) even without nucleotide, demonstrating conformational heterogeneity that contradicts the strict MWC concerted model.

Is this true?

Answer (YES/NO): NO